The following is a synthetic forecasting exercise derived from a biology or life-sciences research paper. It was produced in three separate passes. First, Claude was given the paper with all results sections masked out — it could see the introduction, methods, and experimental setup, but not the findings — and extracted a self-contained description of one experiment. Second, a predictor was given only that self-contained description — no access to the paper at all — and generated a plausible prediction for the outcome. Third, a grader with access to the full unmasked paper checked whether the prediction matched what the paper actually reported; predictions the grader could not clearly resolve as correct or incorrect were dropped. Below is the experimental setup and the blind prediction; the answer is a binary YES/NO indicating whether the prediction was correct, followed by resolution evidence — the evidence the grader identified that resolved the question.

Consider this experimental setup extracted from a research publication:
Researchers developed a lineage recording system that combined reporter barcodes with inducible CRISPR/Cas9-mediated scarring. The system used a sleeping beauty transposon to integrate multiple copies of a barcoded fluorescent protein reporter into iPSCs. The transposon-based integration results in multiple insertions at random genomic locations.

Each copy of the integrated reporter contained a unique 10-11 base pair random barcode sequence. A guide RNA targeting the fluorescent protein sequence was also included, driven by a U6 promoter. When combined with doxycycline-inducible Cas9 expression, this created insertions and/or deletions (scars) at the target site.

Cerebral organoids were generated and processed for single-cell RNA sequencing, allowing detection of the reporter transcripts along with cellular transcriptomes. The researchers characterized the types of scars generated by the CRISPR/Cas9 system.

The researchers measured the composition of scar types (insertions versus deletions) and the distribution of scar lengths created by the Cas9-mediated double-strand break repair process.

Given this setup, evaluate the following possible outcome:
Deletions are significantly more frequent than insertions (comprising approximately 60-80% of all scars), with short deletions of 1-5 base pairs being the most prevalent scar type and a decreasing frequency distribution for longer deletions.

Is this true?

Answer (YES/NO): NO